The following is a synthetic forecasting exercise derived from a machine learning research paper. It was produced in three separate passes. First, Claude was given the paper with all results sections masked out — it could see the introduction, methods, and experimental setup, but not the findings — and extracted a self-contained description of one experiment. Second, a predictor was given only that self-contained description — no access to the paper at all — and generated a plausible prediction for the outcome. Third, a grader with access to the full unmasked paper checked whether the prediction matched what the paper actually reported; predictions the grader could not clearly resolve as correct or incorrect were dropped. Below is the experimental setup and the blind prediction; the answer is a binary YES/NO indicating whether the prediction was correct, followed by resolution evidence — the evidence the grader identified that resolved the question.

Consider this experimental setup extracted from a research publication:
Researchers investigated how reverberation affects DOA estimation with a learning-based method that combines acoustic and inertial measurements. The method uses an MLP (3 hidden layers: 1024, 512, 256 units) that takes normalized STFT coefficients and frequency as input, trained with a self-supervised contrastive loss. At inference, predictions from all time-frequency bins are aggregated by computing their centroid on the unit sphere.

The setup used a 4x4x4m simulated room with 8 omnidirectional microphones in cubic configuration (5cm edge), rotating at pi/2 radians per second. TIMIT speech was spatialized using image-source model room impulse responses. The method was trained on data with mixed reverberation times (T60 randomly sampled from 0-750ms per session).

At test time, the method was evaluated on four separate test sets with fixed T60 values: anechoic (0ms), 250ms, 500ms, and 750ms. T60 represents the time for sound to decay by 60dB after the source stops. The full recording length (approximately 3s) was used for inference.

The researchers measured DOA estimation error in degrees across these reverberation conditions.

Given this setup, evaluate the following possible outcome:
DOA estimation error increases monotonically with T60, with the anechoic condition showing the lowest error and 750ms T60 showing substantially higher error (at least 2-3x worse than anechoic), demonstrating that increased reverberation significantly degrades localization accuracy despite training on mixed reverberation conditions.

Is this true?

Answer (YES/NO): YES